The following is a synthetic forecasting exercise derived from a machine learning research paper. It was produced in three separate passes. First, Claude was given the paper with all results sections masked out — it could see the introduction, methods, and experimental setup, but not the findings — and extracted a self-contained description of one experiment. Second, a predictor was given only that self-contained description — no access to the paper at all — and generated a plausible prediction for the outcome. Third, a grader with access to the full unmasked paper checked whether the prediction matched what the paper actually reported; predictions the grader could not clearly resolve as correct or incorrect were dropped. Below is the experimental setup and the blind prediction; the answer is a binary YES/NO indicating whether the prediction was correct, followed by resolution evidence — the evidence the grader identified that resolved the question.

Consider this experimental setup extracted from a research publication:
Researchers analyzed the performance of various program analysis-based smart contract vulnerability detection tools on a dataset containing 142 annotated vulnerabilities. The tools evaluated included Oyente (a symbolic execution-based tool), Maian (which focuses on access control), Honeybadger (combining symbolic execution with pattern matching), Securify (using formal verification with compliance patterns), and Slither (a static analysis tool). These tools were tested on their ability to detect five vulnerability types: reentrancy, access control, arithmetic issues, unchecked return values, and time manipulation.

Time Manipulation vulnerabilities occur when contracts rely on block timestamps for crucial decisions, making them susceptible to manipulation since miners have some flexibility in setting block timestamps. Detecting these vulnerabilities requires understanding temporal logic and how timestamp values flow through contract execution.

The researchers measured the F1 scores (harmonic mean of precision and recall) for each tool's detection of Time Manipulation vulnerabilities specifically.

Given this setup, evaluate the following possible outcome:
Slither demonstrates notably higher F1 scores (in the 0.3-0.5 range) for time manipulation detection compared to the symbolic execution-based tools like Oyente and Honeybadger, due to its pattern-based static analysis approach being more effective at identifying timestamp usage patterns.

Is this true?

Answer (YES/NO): NO